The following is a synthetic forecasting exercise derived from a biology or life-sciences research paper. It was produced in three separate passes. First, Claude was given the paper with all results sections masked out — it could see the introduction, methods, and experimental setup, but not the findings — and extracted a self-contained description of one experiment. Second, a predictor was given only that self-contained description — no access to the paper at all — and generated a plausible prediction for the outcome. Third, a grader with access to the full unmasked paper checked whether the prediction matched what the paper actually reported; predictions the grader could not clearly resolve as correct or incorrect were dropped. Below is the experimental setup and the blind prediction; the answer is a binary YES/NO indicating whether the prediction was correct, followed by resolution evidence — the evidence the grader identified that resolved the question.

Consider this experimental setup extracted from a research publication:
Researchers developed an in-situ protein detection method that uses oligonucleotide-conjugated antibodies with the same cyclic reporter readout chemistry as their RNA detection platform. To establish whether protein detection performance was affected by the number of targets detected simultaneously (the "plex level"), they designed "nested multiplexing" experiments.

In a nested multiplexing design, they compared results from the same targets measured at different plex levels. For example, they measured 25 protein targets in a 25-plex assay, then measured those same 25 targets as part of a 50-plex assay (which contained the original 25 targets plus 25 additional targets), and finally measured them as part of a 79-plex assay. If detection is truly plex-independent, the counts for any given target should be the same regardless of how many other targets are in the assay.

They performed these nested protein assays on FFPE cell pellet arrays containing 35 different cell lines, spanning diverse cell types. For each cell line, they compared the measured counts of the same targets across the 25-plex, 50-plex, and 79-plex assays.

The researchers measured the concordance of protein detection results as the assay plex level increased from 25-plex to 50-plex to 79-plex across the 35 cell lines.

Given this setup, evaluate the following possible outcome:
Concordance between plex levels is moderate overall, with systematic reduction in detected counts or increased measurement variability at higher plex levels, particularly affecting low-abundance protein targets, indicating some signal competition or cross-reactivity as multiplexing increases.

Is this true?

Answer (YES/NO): NO